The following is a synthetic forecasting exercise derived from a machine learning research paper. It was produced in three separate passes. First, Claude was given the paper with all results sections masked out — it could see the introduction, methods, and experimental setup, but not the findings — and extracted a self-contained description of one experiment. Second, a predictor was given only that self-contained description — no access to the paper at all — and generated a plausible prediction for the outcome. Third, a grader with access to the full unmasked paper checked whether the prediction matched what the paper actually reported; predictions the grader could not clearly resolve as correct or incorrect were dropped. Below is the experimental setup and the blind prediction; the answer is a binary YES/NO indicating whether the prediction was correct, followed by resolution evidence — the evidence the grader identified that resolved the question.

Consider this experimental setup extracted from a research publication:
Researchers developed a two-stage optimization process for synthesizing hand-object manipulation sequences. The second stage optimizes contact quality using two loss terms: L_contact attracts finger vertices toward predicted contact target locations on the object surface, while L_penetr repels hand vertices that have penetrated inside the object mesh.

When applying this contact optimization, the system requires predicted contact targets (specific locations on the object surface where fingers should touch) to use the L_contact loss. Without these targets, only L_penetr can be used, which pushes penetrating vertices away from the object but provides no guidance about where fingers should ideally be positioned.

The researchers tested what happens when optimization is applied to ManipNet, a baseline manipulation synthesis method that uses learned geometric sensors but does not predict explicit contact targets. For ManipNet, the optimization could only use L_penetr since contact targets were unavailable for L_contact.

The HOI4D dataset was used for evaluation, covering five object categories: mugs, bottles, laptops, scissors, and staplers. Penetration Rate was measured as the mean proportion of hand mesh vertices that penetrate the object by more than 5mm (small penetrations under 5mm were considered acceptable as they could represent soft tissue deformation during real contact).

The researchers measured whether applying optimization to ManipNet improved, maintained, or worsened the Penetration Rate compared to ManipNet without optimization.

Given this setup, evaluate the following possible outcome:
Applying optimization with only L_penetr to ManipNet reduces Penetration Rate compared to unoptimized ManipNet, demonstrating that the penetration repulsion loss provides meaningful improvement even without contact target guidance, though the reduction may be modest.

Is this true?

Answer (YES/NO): YES